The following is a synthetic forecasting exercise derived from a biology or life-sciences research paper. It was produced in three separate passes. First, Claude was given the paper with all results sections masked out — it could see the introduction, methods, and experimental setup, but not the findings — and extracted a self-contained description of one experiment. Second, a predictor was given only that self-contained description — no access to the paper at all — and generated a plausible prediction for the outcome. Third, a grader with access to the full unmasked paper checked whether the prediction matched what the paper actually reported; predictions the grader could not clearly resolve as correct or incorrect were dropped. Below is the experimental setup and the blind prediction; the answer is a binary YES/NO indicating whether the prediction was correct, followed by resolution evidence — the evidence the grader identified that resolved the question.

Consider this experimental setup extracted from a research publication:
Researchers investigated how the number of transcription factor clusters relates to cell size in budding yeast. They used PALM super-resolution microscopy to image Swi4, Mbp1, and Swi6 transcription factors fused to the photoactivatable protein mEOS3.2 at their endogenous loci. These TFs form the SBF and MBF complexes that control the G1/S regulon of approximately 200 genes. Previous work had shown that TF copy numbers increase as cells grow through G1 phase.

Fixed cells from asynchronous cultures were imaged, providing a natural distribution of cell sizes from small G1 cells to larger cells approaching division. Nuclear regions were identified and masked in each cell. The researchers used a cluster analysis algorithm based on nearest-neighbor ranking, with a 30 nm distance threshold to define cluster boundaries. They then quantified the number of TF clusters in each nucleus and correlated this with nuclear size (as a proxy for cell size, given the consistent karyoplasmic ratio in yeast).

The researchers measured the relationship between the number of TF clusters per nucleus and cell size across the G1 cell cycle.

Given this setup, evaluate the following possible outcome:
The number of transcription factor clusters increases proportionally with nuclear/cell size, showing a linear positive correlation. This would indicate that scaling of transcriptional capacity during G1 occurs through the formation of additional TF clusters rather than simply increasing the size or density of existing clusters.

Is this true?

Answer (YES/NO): NO